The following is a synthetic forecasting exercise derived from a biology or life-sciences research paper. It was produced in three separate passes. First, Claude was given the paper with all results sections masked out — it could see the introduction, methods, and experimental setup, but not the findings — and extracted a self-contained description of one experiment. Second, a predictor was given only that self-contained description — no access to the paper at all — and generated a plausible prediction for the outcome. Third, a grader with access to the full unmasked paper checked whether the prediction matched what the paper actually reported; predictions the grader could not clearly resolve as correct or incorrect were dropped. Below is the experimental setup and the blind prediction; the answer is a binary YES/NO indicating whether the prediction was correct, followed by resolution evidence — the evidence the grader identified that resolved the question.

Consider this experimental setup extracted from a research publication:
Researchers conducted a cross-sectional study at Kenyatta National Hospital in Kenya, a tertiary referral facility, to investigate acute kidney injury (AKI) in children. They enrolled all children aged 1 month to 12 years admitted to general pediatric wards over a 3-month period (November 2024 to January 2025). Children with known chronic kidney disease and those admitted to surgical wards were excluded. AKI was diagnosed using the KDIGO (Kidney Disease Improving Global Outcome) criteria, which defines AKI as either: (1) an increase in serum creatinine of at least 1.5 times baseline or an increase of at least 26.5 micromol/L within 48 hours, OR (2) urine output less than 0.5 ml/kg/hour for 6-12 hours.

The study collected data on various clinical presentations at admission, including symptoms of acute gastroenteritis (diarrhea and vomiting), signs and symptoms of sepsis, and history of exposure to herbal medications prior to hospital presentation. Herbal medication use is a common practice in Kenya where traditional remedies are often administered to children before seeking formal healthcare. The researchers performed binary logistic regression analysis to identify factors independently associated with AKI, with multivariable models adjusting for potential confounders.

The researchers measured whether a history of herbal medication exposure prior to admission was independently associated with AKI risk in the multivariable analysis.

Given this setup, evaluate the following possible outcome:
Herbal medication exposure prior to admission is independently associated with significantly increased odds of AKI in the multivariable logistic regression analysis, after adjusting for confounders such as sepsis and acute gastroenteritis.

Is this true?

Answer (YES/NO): NO